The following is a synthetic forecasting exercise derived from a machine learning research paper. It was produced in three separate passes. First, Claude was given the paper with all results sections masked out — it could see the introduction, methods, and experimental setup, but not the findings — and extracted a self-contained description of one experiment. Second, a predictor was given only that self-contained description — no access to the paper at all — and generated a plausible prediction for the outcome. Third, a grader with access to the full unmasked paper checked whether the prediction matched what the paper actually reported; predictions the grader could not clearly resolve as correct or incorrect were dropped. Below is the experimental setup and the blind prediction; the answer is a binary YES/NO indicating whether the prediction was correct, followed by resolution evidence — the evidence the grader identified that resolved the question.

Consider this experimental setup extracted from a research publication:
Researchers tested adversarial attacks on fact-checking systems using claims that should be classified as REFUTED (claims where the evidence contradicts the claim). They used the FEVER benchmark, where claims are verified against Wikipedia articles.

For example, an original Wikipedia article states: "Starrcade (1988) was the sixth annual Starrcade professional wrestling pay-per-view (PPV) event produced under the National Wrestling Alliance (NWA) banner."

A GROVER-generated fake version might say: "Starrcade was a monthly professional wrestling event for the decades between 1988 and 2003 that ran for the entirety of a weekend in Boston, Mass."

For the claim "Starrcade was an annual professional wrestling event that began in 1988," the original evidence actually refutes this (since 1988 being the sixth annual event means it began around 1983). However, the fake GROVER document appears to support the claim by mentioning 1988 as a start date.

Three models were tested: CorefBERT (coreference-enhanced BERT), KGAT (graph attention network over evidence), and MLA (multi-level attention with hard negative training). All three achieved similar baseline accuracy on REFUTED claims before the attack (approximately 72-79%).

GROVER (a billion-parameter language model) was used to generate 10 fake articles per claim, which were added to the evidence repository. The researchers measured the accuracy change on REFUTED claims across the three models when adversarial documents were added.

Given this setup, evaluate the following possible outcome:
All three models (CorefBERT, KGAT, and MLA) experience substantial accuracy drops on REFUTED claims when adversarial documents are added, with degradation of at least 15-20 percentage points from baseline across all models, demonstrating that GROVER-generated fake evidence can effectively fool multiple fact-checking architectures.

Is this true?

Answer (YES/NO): NO